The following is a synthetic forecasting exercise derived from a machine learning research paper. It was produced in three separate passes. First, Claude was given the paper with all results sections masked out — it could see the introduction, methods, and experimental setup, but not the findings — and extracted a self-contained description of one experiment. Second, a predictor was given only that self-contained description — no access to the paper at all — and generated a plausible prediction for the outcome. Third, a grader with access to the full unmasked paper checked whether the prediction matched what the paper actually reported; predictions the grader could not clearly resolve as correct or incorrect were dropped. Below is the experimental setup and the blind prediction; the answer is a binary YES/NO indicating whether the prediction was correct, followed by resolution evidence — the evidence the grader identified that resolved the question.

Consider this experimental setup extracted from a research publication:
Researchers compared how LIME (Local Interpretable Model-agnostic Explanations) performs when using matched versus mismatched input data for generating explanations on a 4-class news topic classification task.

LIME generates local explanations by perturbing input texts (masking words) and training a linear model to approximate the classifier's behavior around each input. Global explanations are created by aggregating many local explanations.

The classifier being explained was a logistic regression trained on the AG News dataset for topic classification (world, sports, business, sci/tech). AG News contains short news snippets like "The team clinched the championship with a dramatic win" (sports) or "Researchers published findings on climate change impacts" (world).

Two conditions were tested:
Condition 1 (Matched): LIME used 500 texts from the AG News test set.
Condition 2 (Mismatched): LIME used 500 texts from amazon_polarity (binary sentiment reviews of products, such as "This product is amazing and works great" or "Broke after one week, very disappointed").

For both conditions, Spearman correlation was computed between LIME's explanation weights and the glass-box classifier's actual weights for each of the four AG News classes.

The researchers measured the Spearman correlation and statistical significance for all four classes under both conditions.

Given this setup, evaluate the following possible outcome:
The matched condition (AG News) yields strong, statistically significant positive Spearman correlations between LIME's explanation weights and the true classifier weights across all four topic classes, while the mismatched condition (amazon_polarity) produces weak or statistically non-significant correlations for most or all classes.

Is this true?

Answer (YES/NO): NO